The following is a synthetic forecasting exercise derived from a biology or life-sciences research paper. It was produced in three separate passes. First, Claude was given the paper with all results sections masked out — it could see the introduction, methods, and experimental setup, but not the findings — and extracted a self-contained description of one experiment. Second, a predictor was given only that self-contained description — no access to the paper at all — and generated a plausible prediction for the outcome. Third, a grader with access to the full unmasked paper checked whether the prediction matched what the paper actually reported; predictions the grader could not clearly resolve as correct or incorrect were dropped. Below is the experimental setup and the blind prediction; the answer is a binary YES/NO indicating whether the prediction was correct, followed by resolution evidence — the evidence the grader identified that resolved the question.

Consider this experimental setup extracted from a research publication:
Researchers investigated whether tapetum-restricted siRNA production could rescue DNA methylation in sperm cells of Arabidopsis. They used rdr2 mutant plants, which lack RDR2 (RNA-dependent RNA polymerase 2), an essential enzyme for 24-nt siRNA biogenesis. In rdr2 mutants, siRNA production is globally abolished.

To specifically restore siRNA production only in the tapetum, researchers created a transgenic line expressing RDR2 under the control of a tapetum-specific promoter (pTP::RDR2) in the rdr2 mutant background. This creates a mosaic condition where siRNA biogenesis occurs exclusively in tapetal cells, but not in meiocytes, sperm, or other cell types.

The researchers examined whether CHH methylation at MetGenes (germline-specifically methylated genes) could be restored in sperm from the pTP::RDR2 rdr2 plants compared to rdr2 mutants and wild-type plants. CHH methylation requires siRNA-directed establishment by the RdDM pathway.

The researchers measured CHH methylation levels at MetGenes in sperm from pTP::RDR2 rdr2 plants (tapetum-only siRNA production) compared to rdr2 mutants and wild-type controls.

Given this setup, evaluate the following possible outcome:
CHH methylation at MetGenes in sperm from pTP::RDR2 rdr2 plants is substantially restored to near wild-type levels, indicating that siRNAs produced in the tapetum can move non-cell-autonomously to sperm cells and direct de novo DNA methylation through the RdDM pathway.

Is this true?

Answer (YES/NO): YES